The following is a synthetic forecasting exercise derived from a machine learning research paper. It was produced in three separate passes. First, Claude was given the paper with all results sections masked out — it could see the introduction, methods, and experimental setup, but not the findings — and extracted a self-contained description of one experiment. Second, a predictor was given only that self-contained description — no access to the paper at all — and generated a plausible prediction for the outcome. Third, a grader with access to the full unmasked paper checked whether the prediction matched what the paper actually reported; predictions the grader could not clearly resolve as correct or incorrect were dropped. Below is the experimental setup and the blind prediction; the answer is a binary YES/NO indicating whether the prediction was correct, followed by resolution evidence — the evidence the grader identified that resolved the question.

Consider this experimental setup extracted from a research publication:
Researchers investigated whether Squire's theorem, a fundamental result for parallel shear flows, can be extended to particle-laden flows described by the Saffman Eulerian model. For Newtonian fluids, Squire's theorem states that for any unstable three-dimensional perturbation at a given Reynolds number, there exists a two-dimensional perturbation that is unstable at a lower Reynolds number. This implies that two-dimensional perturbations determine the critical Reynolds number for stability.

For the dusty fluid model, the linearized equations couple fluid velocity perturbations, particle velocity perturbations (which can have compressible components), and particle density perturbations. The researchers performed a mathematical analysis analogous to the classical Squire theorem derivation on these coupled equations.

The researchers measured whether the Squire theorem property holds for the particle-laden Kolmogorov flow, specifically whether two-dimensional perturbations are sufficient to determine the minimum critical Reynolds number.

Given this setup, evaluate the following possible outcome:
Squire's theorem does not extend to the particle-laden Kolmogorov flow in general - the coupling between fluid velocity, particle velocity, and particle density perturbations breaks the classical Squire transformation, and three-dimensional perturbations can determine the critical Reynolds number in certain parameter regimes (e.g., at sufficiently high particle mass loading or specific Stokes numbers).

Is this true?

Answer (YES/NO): NO